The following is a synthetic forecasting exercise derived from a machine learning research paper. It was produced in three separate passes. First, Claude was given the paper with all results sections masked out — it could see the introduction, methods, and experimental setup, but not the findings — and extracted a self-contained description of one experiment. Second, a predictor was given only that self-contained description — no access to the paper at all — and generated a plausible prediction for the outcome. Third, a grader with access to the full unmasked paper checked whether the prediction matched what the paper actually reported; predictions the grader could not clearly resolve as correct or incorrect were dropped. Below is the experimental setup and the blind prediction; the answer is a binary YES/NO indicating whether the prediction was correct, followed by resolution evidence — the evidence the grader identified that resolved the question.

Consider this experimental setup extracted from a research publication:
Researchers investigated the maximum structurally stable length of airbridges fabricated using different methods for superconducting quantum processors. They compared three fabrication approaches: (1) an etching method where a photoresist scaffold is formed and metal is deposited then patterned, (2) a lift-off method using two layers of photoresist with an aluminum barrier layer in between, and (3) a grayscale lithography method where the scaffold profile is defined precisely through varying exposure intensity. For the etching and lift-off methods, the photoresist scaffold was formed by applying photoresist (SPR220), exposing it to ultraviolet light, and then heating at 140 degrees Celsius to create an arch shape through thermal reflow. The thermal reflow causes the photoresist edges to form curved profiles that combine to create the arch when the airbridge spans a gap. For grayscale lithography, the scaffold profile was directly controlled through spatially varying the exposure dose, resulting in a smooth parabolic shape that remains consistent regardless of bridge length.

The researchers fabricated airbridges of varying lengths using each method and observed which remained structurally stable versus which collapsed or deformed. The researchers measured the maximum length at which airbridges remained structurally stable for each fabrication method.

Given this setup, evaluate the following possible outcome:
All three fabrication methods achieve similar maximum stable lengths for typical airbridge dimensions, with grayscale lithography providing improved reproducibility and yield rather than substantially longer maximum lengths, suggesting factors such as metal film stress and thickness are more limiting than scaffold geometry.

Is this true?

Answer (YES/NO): NO